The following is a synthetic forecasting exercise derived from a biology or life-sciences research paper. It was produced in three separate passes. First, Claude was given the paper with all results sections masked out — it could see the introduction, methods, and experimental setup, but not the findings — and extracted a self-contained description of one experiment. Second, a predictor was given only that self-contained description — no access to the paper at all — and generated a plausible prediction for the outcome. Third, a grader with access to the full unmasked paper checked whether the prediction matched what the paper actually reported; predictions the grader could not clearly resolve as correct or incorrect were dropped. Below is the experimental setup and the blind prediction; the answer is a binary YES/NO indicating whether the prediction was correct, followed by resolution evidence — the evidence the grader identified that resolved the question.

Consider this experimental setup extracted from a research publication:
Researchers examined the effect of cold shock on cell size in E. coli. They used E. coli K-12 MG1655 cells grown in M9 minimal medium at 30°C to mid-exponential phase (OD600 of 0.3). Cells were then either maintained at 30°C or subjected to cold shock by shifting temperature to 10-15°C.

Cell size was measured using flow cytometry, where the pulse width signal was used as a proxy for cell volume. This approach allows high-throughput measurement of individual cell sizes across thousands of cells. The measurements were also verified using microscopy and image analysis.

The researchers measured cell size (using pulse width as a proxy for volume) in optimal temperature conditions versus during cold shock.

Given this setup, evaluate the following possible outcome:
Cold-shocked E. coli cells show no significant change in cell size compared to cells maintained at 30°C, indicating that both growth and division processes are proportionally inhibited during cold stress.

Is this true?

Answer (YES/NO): YES